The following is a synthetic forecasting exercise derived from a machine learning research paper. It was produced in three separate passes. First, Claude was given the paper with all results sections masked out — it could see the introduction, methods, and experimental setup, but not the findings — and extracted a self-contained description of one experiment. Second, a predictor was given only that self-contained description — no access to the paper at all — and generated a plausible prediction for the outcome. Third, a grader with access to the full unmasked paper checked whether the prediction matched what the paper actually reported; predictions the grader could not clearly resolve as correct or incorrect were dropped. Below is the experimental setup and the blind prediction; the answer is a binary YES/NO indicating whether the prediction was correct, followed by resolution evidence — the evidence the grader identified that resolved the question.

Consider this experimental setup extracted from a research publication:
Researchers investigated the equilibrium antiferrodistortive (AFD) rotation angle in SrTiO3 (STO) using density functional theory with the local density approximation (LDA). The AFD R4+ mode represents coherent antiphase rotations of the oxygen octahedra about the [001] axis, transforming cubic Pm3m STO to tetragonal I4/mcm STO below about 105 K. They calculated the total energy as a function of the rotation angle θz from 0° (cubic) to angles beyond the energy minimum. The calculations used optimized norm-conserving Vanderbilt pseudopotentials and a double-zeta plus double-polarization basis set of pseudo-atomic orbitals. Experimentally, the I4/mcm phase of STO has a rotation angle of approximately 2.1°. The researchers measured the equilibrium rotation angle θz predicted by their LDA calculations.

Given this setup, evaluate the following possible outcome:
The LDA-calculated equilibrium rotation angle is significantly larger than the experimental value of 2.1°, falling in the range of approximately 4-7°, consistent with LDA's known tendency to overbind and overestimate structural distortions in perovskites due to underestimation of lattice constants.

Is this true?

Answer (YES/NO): YES